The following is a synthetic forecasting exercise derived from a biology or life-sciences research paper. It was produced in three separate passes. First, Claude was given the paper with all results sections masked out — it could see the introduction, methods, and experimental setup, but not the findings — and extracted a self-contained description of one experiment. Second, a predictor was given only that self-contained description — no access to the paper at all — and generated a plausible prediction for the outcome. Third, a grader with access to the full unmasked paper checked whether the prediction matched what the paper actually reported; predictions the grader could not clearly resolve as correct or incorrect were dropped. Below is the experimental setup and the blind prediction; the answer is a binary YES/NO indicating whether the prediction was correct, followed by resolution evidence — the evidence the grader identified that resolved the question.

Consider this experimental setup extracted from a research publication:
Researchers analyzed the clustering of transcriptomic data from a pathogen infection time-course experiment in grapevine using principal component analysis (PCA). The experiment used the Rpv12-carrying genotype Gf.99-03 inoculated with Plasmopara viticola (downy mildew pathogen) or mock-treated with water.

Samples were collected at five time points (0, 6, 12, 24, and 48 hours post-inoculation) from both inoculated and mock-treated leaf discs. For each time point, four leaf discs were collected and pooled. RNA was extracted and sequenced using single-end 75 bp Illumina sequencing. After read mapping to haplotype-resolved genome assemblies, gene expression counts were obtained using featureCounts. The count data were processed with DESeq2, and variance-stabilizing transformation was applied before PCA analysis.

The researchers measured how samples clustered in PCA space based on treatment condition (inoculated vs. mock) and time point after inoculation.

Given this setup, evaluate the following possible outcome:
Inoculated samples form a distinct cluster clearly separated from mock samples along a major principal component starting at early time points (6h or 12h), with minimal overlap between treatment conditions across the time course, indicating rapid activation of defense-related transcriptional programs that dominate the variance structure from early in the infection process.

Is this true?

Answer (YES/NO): NO